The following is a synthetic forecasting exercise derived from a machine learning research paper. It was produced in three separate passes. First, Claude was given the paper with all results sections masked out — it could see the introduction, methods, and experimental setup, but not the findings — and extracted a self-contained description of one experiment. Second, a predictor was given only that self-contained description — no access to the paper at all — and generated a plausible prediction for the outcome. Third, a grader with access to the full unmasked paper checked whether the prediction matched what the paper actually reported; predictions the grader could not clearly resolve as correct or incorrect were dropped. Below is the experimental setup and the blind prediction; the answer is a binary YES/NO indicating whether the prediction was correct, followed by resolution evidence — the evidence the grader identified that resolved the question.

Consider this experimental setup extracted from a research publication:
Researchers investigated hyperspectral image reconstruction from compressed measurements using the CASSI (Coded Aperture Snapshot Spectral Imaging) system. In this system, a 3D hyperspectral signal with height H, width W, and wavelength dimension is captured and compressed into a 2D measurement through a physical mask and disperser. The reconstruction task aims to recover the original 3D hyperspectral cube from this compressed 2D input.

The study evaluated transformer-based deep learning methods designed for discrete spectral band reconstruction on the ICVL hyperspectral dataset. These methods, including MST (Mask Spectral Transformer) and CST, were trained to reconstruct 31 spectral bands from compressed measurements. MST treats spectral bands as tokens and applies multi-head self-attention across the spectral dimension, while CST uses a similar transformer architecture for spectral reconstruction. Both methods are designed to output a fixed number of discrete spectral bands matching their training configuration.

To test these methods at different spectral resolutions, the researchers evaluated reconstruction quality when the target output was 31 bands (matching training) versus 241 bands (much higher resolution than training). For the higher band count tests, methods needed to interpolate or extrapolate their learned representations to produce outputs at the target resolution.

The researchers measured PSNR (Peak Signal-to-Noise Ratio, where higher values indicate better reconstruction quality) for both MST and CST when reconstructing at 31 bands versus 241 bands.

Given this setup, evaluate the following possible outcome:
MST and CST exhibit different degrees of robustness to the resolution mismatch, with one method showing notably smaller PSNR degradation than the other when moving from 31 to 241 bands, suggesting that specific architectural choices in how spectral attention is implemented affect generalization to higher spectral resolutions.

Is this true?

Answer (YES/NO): NO